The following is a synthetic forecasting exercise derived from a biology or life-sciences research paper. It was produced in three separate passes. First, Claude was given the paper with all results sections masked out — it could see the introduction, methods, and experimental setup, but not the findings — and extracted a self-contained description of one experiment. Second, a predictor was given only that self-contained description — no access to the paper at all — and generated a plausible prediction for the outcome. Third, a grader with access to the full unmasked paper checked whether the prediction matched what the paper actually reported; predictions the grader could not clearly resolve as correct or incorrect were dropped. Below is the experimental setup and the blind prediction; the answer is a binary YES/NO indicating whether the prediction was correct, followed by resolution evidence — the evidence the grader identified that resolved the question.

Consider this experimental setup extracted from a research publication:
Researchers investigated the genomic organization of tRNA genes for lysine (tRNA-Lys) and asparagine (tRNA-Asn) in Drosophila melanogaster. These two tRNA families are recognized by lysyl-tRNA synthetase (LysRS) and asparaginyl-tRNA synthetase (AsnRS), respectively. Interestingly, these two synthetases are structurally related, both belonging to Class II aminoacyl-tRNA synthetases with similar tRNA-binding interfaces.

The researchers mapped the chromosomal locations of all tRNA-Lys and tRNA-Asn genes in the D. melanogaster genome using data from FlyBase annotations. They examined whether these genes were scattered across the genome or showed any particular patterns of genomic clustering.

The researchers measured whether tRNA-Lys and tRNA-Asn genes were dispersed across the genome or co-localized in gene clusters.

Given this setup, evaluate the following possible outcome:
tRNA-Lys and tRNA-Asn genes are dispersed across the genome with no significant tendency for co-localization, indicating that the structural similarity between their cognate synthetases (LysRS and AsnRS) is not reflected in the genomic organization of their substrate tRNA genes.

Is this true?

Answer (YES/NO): NO